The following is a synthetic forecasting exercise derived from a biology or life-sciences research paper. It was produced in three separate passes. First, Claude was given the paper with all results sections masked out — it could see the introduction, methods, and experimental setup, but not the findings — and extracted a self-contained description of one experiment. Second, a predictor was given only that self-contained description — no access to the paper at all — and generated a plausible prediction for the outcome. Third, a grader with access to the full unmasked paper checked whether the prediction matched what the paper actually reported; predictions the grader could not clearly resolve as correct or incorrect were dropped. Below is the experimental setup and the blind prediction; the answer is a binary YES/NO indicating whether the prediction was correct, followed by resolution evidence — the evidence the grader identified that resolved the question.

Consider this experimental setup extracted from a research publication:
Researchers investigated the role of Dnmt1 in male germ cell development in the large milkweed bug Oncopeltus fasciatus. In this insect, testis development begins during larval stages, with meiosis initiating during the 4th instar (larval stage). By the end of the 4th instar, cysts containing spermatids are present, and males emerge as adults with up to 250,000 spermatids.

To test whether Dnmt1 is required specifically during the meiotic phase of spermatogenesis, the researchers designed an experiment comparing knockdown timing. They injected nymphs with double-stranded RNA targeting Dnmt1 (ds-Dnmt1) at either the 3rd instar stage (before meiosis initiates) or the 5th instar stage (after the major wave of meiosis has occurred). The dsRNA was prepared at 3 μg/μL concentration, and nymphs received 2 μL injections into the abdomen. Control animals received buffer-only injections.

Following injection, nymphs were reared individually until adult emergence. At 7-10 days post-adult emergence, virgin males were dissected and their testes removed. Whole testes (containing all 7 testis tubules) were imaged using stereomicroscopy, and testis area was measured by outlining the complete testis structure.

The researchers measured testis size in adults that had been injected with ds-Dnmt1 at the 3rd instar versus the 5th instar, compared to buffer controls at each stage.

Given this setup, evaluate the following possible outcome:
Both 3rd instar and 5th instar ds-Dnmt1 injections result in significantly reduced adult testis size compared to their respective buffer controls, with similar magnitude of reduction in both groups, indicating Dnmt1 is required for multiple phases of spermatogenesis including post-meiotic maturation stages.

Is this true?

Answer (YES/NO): NO